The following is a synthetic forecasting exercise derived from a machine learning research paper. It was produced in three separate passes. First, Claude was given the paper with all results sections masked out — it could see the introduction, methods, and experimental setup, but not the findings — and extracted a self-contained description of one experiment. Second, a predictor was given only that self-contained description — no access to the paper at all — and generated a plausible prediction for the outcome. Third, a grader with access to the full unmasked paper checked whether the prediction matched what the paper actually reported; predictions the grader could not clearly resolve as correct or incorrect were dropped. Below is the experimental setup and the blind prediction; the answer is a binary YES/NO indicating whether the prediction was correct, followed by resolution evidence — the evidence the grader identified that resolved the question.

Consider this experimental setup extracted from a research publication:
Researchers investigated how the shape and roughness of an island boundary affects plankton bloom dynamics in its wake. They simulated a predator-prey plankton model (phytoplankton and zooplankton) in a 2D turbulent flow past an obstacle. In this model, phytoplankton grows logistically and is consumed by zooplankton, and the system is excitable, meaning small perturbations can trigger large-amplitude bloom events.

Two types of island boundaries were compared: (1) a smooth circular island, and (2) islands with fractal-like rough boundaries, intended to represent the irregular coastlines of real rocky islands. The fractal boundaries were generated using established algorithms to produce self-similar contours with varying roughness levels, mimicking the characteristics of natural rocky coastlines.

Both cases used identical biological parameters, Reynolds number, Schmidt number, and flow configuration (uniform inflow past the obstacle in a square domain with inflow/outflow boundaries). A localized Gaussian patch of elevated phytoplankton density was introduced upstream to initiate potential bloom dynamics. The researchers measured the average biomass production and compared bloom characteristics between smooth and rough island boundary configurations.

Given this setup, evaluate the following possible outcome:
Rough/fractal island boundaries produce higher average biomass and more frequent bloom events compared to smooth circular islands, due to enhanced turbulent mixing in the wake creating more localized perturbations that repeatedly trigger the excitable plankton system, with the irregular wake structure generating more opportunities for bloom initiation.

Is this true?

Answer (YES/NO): NO